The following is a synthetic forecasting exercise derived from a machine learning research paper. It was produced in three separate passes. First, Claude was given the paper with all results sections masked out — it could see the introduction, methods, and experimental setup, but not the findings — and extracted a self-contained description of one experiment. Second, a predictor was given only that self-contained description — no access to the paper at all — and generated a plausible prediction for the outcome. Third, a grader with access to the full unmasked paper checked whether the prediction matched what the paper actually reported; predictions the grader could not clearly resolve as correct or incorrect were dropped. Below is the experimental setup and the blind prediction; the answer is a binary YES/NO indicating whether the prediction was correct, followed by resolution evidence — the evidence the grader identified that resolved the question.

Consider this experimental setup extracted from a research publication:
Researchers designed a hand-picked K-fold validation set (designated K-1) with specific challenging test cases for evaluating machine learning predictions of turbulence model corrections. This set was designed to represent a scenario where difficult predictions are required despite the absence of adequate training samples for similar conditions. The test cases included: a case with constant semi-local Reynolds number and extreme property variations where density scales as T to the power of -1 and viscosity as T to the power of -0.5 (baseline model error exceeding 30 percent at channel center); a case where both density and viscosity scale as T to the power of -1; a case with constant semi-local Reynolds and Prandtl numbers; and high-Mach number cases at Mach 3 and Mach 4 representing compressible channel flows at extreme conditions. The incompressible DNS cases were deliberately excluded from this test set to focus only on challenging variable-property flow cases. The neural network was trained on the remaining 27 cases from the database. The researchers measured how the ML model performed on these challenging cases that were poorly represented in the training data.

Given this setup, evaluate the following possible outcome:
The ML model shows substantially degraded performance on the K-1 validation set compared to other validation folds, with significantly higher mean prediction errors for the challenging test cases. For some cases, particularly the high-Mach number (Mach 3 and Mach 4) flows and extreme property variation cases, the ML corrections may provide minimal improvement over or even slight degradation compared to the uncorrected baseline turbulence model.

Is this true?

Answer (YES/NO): NO